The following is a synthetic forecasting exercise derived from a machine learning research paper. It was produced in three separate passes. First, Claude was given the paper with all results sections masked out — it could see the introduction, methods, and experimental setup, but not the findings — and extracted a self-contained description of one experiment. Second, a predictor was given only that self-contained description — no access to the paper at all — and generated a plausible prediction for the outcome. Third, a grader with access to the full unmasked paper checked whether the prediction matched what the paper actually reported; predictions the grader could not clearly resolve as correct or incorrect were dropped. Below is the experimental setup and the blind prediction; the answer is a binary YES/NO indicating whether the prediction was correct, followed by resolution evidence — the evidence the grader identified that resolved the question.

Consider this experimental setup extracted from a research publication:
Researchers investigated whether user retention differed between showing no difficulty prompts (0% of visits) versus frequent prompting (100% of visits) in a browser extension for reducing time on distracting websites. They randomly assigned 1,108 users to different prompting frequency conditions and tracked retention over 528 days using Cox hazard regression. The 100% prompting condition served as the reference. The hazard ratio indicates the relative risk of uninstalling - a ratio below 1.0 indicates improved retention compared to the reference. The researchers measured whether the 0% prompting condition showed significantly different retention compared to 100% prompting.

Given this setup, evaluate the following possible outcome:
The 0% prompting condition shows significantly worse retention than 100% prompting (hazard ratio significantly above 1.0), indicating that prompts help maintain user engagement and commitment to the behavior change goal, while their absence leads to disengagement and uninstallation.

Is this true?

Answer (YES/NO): NO